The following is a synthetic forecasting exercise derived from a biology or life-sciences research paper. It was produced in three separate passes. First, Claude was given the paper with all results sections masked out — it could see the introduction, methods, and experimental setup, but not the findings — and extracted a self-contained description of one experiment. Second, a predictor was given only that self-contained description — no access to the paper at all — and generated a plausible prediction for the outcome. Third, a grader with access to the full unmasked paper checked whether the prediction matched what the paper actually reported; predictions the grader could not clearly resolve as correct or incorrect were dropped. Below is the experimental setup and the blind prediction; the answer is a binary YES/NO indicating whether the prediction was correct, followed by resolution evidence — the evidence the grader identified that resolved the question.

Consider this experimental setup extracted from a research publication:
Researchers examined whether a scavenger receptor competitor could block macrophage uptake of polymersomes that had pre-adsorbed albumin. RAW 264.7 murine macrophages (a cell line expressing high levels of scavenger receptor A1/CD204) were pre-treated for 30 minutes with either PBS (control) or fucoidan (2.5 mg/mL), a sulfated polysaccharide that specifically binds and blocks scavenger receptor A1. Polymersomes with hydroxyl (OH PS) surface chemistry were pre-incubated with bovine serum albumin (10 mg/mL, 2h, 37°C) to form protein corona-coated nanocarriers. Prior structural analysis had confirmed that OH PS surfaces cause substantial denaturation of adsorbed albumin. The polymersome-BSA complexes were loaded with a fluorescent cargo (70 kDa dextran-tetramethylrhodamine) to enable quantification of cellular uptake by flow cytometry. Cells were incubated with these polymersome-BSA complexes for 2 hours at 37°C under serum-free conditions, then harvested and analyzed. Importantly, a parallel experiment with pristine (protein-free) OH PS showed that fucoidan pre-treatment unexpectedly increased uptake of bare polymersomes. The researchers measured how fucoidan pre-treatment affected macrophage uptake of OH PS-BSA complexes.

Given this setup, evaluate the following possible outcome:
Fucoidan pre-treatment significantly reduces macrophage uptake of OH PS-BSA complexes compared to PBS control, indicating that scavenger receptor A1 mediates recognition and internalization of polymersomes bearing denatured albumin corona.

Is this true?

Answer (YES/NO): YES